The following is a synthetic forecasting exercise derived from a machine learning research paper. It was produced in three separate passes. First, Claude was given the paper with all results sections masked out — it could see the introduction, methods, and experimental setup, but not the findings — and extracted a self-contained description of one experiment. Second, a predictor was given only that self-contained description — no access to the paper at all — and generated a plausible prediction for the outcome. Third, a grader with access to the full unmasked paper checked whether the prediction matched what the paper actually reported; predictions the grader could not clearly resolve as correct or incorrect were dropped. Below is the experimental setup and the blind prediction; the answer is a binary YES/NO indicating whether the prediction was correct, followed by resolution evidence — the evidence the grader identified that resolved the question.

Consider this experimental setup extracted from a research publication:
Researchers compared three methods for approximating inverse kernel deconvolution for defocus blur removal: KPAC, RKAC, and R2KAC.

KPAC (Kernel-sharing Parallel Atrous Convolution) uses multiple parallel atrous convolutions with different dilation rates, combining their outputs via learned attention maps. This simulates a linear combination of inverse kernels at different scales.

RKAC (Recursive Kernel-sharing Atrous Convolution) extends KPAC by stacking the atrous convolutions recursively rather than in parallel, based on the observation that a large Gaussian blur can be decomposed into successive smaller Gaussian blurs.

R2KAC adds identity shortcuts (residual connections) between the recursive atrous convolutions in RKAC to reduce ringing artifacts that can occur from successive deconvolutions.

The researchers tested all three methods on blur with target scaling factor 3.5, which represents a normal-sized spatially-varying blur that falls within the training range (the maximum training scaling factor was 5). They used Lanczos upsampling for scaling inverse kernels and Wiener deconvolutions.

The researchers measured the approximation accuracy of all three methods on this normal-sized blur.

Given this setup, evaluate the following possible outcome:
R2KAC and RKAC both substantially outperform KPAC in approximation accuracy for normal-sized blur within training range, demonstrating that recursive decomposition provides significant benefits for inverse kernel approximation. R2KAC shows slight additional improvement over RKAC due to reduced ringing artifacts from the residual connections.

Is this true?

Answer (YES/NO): NO